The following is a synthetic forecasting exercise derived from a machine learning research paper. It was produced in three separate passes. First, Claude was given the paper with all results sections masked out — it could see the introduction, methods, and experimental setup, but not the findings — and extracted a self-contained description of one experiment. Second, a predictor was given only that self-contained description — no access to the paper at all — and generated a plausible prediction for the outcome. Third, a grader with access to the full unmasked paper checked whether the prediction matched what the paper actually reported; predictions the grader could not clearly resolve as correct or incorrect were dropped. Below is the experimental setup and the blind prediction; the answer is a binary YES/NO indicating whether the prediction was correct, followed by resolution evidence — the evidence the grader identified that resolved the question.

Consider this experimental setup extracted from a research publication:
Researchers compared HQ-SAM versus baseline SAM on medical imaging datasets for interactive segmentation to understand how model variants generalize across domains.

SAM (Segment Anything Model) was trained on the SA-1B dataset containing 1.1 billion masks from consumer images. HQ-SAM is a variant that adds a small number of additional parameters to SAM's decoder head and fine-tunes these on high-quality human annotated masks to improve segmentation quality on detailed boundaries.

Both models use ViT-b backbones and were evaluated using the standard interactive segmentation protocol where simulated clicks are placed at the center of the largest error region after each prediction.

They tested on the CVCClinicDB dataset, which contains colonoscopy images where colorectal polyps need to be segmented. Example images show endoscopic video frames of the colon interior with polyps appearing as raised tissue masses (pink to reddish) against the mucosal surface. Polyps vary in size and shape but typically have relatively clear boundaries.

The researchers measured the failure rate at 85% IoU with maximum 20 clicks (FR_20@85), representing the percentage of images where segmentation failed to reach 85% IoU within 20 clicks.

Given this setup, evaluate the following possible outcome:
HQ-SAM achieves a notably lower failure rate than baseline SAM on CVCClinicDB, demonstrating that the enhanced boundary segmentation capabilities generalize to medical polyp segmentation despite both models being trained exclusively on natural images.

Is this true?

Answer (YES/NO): NO